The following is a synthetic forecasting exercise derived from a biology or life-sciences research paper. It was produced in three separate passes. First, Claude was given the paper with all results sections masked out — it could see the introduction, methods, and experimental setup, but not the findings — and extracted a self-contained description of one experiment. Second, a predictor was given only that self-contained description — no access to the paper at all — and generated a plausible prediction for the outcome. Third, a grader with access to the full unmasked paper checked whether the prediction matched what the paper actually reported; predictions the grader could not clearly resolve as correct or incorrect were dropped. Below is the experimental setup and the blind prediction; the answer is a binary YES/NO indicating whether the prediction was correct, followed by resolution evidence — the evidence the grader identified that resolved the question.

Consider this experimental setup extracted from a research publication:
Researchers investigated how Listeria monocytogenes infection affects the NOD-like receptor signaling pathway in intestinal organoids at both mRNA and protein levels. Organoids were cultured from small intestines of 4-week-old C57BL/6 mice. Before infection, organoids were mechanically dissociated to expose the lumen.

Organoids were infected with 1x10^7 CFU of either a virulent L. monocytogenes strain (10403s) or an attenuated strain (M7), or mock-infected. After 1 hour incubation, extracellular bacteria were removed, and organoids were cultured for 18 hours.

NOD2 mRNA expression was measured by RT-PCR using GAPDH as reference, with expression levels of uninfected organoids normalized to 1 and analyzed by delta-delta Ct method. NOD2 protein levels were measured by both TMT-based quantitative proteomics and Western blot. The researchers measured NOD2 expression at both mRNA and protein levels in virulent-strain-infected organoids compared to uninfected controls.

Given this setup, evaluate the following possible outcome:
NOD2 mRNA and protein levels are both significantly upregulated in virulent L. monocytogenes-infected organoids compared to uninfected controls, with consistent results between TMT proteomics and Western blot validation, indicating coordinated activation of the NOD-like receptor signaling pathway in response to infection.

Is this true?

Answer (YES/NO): NO